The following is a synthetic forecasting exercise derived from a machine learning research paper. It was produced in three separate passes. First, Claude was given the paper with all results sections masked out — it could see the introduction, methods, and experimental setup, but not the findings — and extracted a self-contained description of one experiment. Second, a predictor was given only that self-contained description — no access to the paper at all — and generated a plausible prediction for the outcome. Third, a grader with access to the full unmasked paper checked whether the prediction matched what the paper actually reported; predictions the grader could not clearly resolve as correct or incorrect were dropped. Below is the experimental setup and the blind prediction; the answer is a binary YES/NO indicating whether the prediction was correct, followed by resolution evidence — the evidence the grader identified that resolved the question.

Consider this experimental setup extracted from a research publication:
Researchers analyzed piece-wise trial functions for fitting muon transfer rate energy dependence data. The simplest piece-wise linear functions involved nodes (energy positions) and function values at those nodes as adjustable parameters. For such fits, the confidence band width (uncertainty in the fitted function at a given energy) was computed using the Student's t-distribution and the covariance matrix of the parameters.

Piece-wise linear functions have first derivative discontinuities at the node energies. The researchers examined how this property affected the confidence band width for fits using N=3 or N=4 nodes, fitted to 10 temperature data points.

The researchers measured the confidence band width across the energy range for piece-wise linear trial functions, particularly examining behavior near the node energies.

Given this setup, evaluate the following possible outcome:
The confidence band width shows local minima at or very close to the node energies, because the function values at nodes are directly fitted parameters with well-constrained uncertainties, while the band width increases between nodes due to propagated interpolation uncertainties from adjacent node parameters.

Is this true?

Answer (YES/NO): NO